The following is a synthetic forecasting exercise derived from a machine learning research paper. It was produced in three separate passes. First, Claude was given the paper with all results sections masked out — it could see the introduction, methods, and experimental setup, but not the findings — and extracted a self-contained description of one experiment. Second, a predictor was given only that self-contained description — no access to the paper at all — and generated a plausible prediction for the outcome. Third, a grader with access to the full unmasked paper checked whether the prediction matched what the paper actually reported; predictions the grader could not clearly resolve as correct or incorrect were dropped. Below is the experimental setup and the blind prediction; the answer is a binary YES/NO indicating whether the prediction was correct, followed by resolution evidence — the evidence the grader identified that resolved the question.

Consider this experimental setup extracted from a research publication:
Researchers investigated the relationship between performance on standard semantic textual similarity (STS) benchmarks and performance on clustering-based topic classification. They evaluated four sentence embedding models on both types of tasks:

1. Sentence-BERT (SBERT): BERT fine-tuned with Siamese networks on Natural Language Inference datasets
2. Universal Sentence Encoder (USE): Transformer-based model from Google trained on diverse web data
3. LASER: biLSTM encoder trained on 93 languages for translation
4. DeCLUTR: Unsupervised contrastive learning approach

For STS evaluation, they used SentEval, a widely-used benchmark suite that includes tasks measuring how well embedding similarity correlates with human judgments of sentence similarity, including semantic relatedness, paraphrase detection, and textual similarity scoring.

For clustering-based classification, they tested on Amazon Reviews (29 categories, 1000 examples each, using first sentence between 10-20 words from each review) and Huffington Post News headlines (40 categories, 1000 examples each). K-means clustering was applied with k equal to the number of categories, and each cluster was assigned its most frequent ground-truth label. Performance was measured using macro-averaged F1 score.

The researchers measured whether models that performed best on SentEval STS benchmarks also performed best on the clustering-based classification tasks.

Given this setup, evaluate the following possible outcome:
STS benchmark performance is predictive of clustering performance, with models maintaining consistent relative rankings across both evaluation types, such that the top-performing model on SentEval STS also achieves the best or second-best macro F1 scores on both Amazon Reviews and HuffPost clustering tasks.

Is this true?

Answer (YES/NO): NO